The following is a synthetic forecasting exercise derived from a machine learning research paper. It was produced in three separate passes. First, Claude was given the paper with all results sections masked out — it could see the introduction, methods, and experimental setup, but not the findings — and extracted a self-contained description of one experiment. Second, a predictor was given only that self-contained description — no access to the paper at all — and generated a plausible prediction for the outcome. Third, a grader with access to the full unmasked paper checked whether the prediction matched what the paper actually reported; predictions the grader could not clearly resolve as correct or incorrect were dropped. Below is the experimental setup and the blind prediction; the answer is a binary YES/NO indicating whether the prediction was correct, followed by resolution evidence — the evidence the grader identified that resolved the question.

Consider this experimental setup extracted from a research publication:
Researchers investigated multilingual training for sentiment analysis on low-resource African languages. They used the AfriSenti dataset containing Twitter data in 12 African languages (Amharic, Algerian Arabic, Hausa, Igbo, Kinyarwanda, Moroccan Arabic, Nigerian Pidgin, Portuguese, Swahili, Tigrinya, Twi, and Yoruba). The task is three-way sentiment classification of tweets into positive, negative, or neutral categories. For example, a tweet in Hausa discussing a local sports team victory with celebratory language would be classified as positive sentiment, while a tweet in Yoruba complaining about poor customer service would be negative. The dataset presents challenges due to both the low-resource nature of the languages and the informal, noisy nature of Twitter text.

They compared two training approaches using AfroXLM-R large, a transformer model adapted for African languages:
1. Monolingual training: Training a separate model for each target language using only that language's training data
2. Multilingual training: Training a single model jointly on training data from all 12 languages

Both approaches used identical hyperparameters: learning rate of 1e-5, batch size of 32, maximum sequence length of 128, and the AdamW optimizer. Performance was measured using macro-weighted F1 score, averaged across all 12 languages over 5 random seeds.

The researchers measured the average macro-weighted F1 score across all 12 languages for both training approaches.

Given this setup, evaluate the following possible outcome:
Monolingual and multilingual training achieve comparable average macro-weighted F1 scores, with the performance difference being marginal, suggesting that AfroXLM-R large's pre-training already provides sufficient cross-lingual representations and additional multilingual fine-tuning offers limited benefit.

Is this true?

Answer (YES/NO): NO